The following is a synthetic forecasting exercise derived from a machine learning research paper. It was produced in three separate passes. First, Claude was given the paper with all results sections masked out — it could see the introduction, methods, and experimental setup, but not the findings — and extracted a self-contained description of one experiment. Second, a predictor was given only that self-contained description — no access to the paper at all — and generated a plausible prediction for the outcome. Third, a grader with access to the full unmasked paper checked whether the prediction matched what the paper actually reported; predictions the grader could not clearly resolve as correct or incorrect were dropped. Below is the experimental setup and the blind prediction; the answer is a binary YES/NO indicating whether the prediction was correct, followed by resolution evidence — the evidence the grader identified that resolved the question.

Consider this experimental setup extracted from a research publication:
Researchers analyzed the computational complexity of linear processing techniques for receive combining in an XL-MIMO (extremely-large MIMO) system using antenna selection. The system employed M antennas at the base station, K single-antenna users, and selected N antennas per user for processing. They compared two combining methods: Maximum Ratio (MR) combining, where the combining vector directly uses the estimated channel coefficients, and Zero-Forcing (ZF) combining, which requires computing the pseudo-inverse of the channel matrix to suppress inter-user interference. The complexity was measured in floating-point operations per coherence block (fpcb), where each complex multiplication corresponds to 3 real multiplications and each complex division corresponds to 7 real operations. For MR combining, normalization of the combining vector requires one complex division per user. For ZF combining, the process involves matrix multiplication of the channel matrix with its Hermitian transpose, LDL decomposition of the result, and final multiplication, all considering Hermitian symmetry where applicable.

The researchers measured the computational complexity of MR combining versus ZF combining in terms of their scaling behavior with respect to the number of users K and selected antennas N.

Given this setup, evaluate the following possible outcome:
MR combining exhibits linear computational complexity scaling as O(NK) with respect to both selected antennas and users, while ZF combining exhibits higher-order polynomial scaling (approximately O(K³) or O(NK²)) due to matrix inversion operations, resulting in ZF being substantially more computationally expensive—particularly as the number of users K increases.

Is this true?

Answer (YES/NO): NO